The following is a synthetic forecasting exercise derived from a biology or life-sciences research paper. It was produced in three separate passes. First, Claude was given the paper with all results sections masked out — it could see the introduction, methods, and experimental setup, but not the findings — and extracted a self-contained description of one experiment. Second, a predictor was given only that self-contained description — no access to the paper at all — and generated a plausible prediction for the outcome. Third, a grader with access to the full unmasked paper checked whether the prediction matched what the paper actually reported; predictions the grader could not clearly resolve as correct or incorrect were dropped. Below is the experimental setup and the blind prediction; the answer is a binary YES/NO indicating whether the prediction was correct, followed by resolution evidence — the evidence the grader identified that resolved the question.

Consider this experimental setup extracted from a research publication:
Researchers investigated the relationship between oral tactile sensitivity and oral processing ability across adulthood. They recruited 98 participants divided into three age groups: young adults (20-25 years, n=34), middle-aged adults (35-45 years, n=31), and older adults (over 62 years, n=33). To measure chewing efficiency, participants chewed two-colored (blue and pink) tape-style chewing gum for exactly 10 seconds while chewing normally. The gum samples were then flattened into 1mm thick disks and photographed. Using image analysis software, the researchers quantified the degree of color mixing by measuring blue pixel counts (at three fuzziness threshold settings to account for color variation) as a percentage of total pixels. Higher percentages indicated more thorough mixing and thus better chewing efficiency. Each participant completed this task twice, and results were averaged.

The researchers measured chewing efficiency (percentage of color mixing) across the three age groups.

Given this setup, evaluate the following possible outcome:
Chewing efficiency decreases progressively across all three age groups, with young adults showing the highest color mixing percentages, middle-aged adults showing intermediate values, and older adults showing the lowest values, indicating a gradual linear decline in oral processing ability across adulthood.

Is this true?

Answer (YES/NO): NO